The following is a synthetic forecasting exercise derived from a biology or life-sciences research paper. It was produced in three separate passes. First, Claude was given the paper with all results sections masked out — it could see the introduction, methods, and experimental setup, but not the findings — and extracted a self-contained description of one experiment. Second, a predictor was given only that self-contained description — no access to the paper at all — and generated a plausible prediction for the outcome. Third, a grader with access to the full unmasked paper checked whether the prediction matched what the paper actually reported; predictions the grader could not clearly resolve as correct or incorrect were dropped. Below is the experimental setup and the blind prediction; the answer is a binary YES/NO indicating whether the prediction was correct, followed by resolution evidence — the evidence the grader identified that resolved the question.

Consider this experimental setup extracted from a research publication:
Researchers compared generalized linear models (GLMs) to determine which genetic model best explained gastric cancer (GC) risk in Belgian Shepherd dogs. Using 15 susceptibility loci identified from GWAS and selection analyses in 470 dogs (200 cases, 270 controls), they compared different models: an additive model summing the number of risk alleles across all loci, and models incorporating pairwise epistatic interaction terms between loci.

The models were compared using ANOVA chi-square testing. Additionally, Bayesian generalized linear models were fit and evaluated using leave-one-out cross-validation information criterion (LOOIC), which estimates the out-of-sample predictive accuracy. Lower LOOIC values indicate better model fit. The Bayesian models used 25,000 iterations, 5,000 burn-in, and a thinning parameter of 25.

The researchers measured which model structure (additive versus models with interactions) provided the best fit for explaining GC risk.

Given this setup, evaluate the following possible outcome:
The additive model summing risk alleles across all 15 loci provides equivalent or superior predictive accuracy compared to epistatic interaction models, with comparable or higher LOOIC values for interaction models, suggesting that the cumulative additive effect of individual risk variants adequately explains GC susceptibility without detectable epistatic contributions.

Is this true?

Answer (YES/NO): NO